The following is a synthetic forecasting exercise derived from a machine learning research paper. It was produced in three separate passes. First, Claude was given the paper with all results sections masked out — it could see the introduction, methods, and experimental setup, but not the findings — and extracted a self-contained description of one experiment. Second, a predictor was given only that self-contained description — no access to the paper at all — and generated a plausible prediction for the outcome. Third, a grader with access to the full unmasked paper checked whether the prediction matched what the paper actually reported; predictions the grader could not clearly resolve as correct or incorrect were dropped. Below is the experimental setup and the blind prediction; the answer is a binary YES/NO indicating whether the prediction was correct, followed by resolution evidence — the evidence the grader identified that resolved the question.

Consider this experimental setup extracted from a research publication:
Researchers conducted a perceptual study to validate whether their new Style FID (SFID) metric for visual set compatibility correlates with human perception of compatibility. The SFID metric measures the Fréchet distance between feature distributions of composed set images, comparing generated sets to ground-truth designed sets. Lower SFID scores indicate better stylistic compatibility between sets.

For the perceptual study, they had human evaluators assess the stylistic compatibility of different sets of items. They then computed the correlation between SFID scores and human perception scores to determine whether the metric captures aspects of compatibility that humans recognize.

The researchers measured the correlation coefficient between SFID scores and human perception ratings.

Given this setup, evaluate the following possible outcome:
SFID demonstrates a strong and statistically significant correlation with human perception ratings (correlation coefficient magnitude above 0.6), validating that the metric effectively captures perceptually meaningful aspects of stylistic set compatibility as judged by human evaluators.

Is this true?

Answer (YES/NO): YES